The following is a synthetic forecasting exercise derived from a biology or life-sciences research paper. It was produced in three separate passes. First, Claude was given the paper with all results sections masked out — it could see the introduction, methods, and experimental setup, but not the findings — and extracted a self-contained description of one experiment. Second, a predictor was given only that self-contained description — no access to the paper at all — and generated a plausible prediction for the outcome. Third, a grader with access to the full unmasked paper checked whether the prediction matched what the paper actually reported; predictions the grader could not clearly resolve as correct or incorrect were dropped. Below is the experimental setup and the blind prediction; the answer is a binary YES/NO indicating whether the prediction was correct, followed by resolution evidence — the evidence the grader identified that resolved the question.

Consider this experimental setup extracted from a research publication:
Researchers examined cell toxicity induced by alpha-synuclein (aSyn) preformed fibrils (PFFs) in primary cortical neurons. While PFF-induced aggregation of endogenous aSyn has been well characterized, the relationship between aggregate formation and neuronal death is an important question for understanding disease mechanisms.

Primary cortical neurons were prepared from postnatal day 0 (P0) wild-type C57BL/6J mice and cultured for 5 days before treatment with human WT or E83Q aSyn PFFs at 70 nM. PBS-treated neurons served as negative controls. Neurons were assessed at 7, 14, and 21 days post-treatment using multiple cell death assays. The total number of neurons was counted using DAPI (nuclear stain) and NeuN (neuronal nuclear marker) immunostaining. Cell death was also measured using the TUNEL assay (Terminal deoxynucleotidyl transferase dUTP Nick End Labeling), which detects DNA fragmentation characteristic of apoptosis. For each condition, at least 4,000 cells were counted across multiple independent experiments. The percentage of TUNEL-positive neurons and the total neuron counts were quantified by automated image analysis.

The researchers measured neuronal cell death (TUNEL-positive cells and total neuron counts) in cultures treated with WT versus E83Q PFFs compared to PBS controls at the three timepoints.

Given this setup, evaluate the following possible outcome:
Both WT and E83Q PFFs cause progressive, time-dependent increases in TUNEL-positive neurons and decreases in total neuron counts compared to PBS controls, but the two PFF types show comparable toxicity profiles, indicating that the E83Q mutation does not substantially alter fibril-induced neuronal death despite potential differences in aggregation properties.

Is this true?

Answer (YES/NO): NO